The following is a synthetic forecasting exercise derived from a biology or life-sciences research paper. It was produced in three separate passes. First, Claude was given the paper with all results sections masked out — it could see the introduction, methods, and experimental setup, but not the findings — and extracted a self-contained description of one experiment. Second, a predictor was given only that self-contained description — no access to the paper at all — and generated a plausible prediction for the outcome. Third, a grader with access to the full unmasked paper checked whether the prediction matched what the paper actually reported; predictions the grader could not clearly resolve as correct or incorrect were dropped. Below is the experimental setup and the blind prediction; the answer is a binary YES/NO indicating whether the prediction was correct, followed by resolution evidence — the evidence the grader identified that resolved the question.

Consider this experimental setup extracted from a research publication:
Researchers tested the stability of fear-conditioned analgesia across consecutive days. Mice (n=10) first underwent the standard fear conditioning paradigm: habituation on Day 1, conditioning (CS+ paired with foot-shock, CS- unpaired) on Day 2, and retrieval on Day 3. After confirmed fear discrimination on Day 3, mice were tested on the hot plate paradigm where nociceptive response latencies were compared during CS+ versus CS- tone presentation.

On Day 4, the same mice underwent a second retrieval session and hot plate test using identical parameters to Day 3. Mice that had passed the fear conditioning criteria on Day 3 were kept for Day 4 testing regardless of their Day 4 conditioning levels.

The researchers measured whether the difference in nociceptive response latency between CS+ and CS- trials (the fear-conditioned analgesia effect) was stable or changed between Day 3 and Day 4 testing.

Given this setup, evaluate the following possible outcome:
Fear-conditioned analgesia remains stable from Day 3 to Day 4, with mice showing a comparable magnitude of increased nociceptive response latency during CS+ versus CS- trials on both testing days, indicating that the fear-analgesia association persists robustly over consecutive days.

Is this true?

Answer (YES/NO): YES